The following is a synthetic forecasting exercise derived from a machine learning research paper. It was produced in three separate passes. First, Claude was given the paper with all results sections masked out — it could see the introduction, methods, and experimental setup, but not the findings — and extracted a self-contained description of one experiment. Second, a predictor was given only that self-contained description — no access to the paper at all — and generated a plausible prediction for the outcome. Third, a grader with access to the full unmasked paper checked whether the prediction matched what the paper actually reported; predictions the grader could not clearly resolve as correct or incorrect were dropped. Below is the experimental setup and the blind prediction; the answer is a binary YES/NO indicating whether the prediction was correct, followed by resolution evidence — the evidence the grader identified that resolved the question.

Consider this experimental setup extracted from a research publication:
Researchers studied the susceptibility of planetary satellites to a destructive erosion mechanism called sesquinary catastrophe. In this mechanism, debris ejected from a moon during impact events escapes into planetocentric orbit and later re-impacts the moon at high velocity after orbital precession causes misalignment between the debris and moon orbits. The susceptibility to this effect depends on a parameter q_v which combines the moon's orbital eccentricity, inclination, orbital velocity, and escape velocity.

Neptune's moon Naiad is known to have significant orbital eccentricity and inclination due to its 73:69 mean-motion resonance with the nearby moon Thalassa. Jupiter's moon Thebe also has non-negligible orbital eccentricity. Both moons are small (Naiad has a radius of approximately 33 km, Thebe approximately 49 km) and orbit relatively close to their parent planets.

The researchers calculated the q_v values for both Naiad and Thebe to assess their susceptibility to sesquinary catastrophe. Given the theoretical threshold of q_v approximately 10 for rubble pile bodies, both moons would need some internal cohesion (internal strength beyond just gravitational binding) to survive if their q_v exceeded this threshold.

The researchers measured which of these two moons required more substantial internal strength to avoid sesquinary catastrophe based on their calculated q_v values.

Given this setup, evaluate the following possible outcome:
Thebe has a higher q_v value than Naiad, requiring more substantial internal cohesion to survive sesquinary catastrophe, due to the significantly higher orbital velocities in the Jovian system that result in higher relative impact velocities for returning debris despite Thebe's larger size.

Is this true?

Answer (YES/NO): NO